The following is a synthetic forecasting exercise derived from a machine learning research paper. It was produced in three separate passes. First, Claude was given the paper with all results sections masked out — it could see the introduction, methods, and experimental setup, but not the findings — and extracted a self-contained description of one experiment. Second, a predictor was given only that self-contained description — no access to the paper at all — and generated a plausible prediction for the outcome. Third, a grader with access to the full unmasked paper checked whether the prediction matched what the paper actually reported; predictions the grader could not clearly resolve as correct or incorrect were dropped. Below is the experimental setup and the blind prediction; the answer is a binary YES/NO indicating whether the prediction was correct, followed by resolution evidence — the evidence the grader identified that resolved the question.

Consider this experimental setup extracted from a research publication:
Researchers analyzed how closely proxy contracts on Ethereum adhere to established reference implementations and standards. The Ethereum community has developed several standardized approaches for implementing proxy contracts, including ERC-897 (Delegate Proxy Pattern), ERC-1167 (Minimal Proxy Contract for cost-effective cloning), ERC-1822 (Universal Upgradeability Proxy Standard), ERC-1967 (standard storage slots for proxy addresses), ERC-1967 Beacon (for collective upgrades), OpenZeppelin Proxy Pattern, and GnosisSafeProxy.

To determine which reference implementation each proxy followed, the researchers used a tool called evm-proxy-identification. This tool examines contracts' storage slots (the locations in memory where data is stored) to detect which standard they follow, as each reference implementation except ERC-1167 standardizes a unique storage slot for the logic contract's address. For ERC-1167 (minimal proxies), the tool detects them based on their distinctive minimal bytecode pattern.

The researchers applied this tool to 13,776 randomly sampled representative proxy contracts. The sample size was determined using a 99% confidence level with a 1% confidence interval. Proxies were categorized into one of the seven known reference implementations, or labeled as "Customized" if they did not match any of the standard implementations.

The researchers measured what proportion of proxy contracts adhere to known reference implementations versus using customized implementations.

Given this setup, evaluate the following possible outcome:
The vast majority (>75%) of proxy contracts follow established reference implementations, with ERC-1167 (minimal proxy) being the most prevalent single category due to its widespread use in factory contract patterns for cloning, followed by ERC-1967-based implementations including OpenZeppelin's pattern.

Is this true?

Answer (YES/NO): NO